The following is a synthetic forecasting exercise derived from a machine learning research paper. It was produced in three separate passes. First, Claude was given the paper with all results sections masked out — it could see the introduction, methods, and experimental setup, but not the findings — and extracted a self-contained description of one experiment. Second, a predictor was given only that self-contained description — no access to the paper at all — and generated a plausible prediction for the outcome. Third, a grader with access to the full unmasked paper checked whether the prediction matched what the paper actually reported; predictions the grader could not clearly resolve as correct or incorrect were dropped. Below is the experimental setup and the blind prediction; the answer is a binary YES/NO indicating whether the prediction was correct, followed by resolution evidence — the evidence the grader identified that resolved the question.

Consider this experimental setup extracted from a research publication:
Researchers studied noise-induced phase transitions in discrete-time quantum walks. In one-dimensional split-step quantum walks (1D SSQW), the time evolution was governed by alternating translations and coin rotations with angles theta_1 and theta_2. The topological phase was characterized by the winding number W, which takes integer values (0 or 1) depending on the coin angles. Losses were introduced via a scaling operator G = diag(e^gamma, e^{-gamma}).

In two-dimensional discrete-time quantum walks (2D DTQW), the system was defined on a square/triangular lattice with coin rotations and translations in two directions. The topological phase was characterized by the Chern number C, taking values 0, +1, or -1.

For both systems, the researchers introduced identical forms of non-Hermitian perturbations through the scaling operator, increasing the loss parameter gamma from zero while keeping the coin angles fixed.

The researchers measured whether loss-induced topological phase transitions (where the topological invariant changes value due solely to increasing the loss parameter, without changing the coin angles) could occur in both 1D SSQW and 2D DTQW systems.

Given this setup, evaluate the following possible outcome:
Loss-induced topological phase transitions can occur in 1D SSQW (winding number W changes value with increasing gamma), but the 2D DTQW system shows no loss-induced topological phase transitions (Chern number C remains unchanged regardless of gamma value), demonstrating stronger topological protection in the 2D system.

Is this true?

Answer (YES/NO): NO